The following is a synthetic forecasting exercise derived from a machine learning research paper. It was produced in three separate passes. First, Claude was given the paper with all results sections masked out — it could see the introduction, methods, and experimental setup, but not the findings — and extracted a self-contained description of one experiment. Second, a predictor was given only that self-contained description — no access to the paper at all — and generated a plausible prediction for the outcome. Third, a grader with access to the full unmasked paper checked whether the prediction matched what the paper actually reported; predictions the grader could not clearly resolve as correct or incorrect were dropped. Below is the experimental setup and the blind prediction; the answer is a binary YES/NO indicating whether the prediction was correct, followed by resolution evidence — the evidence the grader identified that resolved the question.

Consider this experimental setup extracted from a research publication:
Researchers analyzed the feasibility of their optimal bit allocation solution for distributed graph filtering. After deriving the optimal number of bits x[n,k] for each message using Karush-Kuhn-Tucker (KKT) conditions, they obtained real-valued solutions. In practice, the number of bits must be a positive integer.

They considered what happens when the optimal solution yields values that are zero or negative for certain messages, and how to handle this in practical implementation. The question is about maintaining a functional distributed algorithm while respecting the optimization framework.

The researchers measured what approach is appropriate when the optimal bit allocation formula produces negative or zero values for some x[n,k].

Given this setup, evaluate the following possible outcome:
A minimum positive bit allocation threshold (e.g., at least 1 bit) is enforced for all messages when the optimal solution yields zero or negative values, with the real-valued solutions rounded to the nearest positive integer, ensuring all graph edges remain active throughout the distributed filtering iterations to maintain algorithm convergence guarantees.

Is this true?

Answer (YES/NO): YES